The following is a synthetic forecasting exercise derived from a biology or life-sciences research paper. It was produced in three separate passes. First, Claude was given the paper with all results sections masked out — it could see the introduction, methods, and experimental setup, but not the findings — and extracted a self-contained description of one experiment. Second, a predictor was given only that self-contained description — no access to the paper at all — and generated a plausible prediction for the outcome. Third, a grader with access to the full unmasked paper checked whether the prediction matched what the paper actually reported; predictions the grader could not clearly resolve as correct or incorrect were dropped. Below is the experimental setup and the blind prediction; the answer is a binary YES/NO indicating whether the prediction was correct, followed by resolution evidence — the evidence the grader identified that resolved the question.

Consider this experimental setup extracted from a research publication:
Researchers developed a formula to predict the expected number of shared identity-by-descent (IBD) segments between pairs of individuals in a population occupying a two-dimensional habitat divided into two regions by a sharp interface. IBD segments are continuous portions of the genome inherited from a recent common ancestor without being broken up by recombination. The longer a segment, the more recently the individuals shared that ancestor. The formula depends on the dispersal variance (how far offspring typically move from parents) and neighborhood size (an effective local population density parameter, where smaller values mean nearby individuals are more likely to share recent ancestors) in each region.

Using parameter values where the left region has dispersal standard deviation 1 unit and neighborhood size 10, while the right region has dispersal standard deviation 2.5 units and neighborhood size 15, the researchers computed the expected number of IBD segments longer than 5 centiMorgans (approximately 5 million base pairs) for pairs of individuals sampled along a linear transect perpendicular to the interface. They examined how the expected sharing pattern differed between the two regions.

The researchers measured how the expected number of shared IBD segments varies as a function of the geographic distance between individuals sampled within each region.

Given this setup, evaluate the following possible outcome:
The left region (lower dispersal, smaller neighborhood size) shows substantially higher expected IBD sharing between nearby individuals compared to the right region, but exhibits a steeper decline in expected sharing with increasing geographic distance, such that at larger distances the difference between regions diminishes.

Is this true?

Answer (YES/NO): YES